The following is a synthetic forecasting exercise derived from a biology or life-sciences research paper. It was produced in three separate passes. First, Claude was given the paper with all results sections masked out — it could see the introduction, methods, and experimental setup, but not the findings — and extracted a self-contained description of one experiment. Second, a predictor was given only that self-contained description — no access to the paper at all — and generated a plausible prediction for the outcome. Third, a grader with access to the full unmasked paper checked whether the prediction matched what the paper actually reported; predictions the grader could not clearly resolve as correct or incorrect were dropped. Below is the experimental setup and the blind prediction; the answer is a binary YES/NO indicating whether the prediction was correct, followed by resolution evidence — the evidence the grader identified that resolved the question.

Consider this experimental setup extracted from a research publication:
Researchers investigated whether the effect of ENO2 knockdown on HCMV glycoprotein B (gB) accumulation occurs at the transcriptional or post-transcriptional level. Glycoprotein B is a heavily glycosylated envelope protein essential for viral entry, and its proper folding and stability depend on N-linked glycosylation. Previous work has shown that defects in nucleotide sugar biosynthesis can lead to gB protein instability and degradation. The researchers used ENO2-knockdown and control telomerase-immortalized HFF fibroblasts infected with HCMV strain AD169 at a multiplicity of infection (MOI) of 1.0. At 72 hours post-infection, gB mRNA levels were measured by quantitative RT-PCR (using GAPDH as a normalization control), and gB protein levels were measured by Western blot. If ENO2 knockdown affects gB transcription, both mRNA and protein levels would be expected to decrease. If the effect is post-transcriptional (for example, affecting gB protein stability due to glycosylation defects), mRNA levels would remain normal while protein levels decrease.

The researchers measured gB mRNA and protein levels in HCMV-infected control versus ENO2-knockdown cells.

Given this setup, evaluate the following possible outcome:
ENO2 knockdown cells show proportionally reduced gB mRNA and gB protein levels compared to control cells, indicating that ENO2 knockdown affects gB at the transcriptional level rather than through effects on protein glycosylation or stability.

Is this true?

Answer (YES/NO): NO